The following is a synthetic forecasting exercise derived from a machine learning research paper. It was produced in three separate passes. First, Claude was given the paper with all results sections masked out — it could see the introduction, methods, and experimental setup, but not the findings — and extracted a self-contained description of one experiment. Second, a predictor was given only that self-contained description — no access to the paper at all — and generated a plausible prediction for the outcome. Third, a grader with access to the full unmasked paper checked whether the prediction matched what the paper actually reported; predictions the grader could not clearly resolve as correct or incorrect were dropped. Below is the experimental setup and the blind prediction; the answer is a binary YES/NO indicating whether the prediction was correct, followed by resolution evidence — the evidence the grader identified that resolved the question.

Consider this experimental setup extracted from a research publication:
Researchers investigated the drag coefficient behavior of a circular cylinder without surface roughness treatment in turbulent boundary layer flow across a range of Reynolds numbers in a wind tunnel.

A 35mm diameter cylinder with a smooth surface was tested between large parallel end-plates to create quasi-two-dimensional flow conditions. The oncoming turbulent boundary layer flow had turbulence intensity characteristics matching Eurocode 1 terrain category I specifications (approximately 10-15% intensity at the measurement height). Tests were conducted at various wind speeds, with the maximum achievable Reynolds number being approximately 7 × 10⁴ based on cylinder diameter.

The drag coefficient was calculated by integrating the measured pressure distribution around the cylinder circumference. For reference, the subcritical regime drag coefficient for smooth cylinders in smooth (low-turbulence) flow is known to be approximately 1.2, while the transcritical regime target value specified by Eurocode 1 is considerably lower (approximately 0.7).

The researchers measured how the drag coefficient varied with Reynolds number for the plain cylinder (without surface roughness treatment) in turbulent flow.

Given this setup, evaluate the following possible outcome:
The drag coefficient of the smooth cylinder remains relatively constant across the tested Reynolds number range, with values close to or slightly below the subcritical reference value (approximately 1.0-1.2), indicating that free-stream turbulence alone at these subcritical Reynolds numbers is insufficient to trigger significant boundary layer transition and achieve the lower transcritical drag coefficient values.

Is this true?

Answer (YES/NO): NO